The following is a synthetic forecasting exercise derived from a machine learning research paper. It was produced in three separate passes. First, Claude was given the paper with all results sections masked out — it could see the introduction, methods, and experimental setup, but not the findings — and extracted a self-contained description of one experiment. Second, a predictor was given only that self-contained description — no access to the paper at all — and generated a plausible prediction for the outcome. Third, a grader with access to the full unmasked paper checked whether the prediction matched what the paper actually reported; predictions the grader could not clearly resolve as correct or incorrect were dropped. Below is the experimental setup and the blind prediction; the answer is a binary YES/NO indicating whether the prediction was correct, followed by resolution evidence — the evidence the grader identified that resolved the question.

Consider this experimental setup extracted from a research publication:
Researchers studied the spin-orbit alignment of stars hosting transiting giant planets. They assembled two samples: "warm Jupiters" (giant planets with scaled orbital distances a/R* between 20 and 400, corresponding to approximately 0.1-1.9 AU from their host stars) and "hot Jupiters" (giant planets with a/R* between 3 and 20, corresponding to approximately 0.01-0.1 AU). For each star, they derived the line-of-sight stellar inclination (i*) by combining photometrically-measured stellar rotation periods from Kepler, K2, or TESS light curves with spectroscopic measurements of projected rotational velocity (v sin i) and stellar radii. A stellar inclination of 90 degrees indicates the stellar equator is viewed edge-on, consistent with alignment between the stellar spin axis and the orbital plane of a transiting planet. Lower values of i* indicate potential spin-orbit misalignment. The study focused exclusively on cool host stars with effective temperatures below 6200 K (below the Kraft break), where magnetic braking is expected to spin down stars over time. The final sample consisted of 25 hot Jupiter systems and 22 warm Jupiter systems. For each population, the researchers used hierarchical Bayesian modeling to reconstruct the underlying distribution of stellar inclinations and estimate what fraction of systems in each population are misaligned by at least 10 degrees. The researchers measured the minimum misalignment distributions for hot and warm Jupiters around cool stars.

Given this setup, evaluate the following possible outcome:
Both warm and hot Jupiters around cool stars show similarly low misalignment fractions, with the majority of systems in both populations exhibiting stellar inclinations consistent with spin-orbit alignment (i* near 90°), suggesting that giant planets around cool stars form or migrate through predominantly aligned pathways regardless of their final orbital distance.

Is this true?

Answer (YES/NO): YES